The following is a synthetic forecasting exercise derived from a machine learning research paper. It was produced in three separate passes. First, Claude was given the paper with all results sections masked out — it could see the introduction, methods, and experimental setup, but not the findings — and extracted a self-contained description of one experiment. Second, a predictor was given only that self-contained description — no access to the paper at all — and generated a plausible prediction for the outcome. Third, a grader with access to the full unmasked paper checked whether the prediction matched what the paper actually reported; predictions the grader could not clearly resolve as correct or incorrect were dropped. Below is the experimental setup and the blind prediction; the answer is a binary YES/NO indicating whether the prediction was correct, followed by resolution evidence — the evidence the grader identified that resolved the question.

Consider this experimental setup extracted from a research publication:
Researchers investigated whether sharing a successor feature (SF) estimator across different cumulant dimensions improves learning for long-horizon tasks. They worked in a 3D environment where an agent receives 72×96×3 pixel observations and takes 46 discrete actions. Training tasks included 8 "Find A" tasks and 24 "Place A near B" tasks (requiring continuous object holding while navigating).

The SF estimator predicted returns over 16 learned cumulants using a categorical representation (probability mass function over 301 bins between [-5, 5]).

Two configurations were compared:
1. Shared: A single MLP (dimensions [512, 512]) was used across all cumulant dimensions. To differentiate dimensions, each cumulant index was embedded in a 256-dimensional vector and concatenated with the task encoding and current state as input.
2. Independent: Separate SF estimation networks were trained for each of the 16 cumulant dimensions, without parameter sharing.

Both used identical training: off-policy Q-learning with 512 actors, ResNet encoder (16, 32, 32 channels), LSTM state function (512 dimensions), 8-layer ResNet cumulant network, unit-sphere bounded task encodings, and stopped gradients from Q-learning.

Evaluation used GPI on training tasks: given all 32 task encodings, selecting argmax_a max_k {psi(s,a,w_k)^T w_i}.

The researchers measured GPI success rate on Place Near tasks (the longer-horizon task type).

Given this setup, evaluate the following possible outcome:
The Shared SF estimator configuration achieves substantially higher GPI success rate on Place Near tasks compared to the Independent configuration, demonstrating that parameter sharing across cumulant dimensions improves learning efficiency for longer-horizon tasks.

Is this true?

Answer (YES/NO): YES